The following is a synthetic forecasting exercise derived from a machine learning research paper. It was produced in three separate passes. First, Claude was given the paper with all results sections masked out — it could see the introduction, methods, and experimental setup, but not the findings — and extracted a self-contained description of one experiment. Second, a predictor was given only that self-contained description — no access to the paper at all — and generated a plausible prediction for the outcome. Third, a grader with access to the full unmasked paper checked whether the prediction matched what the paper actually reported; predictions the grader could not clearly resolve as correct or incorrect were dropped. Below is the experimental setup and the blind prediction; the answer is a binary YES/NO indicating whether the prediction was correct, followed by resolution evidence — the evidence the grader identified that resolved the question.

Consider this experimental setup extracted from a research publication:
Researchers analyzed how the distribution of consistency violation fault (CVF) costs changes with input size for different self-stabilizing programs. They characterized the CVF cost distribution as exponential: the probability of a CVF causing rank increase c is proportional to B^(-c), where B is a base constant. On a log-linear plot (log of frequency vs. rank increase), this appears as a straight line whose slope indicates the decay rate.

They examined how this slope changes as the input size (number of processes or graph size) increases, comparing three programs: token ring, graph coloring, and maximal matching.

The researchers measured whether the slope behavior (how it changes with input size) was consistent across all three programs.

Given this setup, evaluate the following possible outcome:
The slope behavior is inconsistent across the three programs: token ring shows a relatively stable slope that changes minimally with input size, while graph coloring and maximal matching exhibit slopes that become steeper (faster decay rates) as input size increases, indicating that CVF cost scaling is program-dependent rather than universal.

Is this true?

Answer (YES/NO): NO